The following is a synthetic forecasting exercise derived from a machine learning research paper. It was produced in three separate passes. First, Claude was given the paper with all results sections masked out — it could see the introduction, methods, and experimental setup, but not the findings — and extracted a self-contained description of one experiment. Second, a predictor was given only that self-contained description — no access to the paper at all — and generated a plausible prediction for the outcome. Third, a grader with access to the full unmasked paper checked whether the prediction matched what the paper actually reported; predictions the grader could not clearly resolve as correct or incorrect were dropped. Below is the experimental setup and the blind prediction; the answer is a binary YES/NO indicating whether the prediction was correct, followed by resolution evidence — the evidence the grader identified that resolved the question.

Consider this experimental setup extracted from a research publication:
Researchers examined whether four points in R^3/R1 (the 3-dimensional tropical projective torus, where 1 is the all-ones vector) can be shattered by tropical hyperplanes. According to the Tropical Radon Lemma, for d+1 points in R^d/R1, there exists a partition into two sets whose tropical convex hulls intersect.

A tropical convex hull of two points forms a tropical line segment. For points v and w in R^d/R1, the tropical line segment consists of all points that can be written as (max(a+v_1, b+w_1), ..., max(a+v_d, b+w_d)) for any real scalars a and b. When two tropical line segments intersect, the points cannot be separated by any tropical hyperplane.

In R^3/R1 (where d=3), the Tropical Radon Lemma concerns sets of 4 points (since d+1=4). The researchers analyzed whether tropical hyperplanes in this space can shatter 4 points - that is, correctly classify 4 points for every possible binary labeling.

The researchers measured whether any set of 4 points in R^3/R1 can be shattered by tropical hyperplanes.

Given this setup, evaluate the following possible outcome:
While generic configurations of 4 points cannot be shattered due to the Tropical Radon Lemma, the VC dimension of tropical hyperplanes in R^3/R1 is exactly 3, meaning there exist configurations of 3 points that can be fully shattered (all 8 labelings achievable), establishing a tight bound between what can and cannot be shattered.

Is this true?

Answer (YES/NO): YES